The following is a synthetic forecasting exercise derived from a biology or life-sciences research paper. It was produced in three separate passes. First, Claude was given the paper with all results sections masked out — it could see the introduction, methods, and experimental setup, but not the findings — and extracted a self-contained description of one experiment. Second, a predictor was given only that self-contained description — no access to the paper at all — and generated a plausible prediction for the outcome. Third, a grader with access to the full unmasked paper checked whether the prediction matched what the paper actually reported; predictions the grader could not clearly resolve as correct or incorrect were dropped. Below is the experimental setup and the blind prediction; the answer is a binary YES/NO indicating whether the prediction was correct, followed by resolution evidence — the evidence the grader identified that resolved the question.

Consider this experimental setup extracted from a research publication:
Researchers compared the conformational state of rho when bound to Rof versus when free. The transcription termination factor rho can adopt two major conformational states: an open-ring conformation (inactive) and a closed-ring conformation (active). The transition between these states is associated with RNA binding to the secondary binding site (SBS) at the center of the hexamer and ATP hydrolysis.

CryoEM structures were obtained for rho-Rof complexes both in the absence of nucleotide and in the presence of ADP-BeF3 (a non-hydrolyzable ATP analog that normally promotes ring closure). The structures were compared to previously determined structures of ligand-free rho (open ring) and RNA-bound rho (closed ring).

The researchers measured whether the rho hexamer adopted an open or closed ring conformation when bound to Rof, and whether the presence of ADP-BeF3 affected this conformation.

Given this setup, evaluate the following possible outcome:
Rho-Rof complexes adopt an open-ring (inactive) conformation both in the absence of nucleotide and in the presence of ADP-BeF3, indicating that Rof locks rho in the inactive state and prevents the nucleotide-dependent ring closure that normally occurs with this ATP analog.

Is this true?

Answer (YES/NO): YES